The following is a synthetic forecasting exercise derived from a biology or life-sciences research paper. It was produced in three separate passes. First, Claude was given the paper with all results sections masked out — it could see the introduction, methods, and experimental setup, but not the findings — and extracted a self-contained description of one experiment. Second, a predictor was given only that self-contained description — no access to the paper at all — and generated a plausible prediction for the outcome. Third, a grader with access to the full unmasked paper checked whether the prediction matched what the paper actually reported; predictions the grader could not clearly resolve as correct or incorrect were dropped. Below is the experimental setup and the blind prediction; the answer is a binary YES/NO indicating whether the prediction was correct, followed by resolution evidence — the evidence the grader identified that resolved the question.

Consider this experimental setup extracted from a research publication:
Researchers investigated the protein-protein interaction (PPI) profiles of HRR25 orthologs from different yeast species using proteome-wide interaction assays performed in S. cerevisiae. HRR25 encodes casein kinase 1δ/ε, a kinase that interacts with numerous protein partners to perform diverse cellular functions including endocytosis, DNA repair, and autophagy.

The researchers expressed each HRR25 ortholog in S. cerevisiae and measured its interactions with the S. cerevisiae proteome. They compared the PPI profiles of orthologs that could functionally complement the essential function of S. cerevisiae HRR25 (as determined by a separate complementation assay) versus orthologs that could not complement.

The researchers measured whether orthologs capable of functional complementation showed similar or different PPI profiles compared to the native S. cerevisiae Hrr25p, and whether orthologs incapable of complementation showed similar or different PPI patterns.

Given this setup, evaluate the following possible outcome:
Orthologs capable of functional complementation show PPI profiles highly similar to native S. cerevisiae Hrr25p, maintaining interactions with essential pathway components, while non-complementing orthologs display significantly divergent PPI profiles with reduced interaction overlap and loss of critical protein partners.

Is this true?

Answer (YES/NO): YES